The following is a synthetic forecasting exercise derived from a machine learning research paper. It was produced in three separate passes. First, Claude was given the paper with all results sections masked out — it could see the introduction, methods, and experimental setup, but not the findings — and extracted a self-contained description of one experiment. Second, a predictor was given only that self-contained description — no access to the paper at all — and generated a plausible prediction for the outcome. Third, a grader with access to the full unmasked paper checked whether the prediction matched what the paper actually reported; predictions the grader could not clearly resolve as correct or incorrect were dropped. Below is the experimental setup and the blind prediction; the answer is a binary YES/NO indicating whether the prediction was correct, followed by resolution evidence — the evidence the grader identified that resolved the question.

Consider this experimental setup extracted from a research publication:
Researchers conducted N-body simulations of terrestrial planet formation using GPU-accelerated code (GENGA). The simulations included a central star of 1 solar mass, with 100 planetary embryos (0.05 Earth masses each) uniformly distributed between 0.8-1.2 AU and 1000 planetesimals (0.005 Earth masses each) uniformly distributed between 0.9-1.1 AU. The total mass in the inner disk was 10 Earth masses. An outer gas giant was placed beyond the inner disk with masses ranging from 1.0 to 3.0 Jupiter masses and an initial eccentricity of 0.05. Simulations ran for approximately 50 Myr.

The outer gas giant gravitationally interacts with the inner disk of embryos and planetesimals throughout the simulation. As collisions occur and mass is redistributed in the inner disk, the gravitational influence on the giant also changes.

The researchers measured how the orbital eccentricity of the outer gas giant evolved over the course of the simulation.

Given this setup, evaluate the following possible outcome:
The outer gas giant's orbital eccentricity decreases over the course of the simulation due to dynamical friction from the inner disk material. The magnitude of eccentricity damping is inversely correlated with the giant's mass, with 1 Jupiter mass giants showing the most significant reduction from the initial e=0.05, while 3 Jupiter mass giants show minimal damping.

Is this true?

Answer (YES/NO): NO